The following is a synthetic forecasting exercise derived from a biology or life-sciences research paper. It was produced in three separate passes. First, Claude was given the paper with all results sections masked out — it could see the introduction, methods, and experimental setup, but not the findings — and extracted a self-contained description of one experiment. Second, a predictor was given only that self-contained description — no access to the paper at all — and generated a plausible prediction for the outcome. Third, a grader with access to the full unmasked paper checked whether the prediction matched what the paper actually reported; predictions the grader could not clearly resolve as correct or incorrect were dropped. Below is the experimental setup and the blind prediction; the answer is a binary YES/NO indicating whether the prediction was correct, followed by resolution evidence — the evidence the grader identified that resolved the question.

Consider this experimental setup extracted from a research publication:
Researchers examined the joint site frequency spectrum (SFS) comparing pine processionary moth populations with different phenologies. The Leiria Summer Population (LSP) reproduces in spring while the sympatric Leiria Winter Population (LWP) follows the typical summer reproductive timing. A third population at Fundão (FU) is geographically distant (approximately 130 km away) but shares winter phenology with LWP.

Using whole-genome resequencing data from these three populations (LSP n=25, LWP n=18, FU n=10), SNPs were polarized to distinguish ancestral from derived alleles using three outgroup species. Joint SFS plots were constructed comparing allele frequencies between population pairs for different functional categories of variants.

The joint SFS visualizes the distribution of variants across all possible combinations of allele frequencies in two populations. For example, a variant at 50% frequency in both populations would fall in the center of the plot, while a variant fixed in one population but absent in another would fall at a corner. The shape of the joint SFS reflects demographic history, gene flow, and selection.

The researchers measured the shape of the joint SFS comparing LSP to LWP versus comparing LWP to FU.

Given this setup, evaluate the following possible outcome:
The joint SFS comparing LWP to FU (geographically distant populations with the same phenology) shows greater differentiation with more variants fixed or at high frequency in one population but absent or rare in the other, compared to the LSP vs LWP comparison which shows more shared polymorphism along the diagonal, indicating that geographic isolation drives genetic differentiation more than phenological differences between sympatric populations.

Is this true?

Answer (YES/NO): NO